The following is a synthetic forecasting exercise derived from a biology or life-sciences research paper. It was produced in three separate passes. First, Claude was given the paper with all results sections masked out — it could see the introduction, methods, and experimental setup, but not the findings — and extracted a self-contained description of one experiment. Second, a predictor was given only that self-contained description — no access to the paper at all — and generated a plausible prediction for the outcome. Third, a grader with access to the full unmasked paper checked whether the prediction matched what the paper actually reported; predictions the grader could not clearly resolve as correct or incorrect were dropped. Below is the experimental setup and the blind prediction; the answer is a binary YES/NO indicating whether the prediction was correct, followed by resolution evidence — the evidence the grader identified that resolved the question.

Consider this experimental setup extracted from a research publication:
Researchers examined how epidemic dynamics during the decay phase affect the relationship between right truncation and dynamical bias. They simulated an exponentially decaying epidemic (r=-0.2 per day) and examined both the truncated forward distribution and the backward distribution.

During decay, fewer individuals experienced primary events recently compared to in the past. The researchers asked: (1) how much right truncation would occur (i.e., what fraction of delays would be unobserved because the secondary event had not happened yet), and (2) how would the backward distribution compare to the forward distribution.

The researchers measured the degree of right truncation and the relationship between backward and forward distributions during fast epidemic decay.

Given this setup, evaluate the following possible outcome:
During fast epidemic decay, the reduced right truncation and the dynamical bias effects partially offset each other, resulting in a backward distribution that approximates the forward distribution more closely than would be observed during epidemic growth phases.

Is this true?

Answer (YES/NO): NO